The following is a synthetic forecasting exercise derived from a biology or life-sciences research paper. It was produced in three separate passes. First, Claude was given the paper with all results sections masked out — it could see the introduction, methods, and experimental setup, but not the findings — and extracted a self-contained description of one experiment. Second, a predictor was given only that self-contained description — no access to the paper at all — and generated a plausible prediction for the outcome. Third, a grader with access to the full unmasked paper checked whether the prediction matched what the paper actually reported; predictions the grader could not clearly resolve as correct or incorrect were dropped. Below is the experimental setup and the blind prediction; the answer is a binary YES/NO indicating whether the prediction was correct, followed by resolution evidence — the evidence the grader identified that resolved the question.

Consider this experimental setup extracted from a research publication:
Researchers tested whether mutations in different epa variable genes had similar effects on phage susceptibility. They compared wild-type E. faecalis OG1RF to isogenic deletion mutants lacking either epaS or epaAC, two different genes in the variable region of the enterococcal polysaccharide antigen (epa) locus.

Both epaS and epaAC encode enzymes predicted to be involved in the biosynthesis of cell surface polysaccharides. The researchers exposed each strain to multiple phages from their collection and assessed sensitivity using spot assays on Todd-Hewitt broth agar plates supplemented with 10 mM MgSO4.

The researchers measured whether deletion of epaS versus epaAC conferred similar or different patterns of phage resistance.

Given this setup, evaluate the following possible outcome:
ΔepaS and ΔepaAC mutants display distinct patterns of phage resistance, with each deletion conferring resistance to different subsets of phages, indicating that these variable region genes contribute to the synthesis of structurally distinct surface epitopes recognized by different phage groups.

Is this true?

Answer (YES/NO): NO